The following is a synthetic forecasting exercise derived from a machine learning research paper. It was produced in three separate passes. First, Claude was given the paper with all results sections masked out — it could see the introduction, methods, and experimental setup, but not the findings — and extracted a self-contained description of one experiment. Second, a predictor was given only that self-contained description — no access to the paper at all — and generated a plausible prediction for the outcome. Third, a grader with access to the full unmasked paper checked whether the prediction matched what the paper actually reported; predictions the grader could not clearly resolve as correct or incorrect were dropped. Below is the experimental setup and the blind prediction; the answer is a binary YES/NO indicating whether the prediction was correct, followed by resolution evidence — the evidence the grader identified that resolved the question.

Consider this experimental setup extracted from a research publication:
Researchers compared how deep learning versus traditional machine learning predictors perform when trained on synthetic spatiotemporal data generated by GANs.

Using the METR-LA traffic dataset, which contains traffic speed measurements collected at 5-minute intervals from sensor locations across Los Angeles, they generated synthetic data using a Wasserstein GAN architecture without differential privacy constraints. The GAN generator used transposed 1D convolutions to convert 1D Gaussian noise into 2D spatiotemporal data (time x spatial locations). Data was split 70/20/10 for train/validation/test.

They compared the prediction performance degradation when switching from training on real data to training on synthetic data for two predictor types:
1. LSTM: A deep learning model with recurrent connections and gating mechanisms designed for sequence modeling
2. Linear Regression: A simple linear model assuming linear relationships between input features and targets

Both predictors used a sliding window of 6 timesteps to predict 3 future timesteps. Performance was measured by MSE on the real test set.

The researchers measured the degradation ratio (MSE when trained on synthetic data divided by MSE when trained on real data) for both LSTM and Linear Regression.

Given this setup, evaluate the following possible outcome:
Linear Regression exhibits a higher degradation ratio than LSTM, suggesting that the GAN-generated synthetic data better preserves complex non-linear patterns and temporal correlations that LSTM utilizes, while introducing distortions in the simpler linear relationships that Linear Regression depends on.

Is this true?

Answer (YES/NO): NO